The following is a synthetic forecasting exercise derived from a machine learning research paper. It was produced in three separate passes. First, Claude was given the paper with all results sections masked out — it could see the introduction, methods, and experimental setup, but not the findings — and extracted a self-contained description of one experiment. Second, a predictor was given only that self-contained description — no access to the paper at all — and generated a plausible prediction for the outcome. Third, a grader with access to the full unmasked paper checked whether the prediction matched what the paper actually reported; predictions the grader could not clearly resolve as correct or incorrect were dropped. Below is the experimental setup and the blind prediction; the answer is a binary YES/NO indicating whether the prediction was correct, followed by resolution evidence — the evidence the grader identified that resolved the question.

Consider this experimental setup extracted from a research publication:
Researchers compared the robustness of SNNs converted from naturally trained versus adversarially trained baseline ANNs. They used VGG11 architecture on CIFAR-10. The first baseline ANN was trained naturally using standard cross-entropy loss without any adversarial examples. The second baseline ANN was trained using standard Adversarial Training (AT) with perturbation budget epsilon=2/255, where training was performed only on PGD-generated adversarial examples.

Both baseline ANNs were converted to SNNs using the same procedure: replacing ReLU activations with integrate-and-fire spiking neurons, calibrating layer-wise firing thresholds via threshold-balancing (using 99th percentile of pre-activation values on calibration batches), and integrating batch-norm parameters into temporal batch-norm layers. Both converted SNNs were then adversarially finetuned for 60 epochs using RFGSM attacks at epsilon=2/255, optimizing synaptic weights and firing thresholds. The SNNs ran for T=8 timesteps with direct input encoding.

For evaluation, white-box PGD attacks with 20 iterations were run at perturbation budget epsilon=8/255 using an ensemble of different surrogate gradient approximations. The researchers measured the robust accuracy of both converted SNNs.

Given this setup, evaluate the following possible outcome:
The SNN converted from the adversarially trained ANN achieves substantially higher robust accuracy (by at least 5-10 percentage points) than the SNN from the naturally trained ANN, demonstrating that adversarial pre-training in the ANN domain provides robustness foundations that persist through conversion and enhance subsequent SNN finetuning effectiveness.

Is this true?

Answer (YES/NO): YES